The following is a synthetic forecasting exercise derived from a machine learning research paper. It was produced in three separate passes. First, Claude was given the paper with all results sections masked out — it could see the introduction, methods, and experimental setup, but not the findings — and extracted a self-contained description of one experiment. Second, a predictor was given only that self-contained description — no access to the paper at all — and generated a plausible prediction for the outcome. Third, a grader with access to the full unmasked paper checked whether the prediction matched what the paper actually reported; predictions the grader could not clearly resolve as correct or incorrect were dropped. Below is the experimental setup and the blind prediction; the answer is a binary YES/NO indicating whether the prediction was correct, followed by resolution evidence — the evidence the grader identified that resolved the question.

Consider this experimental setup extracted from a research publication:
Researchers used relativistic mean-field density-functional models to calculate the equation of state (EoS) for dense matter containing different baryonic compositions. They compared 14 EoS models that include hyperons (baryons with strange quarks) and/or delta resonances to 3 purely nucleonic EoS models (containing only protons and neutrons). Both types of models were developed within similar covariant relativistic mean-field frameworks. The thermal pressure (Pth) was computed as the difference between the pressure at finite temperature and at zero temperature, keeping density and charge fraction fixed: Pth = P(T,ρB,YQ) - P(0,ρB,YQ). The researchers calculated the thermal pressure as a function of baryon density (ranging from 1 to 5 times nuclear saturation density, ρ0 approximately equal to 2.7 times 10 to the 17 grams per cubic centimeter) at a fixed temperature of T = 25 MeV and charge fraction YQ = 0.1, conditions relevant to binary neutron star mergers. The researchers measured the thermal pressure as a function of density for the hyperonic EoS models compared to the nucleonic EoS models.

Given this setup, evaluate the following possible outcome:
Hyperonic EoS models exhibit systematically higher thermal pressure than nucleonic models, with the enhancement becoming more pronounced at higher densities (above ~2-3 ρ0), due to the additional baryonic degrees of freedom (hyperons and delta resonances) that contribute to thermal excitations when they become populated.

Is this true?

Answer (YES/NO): NO